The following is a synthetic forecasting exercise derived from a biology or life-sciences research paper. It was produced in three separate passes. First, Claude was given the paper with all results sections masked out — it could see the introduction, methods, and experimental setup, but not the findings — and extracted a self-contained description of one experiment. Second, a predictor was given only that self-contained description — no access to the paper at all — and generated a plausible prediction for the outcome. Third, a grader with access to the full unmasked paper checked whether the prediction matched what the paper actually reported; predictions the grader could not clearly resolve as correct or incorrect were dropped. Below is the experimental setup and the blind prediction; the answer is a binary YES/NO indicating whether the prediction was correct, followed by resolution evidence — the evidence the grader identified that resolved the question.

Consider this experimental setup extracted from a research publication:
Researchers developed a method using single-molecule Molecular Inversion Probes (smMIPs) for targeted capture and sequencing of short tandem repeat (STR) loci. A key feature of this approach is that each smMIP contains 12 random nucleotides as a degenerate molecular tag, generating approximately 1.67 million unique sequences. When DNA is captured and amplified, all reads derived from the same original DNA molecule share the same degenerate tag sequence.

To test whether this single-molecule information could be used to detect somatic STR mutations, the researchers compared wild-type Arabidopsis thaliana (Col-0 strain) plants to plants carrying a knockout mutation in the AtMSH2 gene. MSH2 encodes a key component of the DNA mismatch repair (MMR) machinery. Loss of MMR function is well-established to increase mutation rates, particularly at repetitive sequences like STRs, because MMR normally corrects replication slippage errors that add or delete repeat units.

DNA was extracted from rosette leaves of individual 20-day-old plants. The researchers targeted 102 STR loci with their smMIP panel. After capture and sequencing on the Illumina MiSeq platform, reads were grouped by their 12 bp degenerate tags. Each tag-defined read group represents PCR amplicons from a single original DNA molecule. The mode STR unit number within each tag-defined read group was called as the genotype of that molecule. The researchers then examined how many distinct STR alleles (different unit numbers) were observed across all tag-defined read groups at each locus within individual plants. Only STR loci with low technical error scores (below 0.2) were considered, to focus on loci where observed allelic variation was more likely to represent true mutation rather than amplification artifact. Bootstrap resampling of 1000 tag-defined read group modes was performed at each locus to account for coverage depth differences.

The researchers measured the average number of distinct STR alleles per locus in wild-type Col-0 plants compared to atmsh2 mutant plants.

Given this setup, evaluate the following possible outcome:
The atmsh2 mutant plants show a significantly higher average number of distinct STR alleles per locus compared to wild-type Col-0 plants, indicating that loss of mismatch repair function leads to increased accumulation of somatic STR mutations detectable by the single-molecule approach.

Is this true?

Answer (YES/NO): YES